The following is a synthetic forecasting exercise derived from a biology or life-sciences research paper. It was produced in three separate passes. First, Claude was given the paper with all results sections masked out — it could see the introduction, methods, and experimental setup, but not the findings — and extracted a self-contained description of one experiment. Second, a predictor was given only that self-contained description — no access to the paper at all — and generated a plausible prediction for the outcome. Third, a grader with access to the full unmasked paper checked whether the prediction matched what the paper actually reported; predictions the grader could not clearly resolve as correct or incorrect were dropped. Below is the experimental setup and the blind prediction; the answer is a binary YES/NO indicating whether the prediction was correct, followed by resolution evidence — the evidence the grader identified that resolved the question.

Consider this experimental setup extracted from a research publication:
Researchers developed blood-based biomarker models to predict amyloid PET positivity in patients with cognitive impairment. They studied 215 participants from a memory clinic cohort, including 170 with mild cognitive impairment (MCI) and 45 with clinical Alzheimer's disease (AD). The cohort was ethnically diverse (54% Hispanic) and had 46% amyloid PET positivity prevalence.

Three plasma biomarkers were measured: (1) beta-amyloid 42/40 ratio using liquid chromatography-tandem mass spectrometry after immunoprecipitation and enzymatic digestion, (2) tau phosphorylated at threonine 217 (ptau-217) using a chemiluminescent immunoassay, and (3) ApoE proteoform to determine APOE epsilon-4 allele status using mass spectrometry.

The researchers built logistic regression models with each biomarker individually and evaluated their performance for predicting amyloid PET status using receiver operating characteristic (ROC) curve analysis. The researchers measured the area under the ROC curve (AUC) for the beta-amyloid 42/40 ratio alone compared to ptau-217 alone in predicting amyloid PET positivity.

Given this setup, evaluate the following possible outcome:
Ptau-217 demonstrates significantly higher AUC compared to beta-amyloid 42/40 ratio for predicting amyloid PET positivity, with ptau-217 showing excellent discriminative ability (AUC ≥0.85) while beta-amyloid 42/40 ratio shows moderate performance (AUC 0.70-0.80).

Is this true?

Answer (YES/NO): NO